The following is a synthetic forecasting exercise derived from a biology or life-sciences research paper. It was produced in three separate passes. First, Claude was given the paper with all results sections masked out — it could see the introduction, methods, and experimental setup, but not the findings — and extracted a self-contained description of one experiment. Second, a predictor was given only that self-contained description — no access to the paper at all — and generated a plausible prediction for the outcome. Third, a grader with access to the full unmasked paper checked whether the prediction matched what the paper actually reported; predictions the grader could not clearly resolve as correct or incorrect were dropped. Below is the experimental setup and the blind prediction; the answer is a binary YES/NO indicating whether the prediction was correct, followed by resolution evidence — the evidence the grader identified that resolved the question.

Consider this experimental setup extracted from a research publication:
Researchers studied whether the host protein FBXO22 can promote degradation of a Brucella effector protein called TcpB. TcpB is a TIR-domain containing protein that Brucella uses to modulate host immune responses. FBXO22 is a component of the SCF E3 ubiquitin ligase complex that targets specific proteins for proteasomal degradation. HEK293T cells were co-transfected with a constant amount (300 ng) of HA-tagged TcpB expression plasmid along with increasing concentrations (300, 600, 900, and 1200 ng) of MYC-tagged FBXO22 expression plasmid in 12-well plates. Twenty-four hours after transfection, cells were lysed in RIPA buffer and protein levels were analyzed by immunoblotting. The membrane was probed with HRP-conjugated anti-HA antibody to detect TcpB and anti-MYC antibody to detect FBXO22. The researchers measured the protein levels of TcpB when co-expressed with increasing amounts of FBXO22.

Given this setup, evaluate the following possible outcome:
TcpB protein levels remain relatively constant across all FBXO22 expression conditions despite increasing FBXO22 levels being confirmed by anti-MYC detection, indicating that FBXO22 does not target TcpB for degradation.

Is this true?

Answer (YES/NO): NO